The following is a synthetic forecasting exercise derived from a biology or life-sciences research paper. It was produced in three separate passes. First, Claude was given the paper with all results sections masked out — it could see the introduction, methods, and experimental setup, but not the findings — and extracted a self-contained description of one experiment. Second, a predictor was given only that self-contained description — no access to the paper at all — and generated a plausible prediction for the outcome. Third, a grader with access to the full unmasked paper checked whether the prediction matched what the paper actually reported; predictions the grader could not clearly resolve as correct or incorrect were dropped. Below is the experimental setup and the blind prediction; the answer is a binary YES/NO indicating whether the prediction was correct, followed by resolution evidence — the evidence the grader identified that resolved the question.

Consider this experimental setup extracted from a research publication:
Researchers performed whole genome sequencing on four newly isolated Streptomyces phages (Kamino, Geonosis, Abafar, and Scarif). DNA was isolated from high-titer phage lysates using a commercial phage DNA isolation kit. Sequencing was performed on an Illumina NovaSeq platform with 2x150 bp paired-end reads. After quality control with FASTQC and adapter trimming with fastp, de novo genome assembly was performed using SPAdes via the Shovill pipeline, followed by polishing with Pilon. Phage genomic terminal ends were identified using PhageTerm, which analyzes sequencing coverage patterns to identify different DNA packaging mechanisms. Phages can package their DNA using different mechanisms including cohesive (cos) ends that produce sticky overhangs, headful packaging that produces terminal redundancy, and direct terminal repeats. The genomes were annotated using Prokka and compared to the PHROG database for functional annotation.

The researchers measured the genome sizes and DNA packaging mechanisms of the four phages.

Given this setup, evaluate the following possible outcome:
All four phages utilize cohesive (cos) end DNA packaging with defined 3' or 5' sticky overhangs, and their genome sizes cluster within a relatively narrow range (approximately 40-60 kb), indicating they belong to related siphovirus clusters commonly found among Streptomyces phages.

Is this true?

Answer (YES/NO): NO